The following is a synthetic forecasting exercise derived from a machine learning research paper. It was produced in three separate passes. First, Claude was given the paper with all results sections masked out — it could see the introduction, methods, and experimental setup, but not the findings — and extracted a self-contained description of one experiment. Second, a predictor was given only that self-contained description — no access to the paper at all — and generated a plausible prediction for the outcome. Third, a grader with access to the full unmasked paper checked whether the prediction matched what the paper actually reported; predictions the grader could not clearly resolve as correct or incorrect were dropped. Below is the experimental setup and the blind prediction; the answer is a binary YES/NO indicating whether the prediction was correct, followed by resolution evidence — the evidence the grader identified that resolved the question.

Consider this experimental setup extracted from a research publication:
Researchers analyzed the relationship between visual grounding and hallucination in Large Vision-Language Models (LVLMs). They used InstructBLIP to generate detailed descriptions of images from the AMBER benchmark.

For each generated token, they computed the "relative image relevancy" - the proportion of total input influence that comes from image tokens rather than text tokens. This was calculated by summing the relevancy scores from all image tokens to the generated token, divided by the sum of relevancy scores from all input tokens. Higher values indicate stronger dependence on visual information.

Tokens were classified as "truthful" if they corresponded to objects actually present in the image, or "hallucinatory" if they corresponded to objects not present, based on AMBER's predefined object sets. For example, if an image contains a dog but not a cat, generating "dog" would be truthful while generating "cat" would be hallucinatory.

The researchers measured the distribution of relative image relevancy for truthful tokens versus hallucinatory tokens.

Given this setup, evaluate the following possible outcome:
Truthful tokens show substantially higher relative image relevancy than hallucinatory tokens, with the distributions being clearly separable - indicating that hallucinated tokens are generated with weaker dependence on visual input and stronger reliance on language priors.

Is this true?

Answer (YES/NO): YES